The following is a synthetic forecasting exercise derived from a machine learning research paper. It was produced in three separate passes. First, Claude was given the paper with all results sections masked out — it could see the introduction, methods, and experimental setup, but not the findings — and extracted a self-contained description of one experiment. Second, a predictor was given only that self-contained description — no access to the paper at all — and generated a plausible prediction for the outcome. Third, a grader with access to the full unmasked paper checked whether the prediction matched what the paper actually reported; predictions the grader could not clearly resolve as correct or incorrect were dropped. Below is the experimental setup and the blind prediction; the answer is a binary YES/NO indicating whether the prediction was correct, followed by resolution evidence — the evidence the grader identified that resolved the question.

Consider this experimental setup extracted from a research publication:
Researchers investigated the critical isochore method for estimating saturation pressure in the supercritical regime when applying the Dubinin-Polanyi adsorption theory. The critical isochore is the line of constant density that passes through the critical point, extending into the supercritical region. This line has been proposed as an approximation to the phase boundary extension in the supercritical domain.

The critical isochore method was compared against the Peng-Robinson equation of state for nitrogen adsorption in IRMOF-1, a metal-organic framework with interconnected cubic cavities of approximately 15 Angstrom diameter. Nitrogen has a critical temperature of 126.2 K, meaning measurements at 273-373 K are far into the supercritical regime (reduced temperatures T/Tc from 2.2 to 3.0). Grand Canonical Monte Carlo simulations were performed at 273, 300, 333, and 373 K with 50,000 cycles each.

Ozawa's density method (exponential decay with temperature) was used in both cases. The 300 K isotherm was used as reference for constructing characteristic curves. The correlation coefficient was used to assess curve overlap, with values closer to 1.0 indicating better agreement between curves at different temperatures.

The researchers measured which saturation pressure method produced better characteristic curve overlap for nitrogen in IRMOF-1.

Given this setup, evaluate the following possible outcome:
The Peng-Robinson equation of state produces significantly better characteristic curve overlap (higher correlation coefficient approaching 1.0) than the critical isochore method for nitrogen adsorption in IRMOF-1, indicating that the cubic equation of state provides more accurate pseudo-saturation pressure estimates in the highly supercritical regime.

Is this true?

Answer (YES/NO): NO